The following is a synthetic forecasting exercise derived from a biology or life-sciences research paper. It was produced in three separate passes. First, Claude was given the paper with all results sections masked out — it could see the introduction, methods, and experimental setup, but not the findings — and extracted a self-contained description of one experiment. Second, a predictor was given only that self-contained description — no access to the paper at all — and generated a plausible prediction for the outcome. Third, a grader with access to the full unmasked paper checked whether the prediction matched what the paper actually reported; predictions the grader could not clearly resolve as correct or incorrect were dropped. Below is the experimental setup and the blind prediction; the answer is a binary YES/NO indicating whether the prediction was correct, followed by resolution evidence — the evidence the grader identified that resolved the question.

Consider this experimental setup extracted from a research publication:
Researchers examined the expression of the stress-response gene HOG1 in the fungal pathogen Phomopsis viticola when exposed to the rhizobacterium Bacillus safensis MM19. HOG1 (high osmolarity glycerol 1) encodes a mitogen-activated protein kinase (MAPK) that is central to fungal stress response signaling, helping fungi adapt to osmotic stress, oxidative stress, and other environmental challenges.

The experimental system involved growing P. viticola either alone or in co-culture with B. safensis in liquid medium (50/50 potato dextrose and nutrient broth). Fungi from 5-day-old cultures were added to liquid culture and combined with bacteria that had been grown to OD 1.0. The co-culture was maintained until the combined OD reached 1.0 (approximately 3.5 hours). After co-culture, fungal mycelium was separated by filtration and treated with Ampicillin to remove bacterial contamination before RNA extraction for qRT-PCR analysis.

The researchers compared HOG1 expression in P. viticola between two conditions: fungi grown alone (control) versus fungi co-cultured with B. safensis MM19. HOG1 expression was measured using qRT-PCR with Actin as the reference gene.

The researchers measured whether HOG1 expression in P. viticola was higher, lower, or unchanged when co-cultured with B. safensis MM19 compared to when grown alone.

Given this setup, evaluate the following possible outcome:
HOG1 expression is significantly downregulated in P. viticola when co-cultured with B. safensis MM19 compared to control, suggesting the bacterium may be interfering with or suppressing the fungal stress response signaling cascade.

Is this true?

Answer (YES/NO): NO